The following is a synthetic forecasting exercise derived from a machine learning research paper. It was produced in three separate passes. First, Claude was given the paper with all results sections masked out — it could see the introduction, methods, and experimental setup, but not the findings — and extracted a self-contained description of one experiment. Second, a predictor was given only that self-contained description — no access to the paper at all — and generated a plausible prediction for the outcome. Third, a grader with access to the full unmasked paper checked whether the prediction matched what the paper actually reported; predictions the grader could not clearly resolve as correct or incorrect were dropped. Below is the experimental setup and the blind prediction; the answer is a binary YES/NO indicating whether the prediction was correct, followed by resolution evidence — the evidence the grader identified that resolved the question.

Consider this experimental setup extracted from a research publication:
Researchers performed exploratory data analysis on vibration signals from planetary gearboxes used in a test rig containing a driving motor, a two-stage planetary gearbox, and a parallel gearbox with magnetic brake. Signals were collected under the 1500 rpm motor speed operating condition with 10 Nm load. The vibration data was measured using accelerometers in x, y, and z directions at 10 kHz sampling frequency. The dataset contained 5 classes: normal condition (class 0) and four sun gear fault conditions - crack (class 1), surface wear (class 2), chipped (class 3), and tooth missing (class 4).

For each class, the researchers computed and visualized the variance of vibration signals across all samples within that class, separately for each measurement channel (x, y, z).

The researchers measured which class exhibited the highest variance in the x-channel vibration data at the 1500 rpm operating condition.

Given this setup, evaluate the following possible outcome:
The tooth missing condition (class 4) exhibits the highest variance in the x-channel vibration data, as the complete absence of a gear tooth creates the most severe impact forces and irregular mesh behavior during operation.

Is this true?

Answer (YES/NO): NO